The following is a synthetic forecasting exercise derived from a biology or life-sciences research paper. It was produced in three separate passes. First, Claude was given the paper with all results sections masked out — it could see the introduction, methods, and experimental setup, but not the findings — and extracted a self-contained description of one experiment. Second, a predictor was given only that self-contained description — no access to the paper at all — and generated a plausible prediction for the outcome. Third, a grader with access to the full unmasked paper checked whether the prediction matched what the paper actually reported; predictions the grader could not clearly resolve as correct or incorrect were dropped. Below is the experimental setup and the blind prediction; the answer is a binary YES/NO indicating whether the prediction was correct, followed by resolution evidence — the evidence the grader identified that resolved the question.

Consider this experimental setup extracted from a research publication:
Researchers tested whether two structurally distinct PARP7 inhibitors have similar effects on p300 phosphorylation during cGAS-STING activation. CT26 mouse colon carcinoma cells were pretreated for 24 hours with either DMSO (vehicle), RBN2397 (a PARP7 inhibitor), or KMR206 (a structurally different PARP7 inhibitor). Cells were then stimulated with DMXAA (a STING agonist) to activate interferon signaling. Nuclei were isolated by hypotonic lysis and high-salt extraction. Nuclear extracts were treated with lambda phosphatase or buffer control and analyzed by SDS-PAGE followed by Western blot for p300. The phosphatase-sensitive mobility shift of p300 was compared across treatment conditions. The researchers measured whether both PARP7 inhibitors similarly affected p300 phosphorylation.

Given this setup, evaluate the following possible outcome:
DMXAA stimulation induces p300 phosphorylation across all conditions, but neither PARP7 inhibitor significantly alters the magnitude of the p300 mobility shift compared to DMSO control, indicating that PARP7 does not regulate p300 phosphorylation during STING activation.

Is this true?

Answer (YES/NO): NO